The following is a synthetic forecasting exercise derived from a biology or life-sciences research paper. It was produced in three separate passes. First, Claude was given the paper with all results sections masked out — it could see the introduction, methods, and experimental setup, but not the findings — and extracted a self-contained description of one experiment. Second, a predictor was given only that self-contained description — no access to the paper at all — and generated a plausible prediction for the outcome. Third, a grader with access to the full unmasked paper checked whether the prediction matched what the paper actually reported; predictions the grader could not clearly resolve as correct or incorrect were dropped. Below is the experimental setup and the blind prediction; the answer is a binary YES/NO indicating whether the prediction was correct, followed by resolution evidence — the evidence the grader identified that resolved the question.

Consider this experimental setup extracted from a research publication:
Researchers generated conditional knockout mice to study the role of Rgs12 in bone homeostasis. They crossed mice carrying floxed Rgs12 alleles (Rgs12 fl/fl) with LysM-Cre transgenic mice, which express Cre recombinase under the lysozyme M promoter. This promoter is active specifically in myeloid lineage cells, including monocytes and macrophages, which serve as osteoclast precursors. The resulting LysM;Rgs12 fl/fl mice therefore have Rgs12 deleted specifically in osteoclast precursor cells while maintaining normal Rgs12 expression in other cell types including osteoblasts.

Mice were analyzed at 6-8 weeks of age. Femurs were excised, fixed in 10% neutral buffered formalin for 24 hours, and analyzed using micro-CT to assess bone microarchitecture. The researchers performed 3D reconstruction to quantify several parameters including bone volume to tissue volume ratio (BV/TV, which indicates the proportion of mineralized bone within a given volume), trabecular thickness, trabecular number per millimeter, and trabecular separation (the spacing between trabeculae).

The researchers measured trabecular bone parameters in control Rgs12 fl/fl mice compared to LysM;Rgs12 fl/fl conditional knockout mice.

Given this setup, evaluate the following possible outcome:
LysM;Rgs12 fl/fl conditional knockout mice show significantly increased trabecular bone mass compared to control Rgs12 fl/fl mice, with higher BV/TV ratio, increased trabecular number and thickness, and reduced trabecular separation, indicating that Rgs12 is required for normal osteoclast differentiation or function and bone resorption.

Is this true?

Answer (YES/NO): YES